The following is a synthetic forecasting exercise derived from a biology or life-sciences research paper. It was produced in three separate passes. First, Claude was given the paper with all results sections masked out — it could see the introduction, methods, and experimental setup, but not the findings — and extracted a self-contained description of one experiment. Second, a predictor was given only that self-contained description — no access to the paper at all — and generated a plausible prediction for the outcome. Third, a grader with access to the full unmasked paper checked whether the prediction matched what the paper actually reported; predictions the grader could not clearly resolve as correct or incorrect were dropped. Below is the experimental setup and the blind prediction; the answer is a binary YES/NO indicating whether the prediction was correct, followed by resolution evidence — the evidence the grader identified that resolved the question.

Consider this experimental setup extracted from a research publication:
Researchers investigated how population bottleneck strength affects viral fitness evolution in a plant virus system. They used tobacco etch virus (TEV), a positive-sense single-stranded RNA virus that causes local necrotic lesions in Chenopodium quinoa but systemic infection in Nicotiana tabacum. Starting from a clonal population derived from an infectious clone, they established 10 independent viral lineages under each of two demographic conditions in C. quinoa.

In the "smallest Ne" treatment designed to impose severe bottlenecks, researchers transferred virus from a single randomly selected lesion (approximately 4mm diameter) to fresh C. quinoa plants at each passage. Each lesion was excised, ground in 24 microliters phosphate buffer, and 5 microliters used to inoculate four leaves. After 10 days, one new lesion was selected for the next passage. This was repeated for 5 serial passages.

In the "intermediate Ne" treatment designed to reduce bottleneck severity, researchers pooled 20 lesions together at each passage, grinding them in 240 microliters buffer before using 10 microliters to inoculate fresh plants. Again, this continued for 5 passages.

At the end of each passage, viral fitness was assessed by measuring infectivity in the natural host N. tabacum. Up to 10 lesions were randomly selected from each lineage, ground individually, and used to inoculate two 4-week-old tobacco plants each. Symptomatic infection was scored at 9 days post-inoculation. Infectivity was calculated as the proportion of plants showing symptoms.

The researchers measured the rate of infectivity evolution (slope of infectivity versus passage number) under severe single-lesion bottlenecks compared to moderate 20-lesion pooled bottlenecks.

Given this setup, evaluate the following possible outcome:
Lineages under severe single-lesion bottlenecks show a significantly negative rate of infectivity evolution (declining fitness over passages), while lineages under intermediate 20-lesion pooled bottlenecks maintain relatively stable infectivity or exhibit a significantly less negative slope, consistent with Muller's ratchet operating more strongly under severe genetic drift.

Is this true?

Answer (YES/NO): NO